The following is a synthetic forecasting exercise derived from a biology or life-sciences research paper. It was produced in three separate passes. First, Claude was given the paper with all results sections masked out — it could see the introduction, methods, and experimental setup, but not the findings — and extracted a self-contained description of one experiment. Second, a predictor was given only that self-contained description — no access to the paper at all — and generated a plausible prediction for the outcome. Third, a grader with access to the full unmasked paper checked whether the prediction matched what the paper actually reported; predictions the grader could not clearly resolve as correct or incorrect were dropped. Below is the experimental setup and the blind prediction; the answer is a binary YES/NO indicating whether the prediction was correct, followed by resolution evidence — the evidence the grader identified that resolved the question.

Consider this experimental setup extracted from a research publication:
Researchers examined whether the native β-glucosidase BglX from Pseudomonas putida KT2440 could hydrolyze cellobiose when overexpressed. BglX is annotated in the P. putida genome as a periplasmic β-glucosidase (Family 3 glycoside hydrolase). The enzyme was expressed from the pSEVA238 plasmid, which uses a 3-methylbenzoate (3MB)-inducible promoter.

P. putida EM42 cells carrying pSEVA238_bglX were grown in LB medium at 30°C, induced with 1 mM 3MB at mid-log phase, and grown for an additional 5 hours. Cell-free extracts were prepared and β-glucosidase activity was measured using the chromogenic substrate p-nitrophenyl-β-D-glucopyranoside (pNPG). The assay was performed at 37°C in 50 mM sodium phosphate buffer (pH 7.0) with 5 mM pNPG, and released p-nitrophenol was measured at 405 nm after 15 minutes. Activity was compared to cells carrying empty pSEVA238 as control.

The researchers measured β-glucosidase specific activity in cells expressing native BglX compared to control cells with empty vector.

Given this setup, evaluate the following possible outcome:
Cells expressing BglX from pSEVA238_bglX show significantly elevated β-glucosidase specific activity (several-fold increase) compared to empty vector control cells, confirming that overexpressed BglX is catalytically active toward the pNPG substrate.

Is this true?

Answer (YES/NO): NO